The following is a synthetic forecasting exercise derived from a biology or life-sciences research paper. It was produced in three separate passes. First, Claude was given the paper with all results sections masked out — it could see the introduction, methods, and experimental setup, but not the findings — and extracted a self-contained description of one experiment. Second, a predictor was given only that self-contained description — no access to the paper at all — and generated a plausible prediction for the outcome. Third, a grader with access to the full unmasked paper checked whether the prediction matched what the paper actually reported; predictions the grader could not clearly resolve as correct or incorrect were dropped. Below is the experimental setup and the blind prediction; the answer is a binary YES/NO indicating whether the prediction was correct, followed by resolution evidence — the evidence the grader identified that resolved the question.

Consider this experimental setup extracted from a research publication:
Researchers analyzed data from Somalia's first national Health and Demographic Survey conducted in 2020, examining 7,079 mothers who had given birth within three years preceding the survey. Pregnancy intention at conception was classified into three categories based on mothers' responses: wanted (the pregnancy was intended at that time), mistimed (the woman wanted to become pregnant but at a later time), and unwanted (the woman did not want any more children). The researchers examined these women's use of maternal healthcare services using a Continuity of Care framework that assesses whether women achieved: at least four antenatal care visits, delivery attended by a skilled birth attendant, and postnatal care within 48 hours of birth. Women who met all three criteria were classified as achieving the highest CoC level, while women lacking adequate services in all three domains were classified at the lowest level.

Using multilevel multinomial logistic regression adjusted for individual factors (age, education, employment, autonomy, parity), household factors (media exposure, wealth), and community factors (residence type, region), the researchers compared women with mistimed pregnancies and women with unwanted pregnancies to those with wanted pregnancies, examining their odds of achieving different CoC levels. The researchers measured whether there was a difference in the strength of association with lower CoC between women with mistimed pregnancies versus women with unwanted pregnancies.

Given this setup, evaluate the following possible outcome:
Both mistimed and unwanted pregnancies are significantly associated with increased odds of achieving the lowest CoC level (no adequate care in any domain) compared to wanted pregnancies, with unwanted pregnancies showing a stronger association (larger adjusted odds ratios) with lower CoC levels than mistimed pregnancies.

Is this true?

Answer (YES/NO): YES